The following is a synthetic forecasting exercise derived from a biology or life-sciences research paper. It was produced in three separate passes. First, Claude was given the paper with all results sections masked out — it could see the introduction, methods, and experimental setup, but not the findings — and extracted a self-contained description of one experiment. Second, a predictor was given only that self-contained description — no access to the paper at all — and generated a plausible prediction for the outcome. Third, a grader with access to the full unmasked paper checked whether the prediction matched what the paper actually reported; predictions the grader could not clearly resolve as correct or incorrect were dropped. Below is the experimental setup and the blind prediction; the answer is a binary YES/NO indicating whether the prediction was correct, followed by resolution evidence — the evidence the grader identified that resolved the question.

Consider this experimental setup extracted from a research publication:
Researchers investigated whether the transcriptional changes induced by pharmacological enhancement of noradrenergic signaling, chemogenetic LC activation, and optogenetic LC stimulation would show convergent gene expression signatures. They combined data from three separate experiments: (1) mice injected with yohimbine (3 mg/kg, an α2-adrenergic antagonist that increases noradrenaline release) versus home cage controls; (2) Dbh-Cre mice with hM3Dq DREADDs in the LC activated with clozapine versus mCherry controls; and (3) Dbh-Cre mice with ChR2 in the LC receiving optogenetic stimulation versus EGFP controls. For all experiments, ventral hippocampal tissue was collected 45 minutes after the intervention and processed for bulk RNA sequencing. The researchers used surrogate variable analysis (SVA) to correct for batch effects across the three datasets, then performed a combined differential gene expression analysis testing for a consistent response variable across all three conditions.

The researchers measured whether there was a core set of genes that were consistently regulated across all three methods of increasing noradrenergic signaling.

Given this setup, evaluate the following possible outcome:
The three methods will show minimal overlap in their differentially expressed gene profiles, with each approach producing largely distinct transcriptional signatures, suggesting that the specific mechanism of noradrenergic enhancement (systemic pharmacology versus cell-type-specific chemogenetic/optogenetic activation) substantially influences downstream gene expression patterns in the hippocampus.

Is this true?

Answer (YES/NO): NO